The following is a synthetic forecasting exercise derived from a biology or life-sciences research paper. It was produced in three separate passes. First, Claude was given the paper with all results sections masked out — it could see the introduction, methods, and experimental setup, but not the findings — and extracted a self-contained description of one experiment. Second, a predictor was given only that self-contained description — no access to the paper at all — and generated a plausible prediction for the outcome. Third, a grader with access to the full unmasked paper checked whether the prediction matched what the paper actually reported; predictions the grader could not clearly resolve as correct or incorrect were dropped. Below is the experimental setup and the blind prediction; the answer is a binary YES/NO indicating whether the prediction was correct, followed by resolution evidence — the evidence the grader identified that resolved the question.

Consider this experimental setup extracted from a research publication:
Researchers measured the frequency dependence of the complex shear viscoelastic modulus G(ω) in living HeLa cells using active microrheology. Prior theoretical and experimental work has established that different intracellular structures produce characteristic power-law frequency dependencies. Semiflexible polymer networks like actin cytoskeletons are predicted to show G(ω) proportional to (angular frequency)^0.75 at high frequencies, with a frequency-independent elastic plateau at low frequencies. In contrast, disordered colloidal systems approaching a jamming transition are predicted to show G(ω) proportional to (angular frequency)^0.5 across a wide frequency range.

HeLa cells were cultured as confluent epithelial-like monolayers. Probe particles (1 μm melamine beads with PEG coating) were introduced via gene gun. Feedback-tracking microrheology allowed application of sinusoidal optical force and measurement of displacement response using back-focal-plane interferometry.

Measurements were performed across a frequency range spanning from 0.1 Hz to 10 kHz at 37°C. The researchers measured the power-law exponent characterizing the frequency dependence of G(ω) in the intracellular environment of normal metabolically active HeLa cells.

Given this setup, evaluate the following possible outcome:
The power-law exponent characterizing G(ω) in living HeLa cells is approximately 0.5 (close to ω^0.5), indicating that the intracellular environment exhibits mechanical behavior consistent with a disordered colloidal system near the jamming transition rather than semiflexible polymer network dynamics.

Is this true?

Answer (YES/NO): YES